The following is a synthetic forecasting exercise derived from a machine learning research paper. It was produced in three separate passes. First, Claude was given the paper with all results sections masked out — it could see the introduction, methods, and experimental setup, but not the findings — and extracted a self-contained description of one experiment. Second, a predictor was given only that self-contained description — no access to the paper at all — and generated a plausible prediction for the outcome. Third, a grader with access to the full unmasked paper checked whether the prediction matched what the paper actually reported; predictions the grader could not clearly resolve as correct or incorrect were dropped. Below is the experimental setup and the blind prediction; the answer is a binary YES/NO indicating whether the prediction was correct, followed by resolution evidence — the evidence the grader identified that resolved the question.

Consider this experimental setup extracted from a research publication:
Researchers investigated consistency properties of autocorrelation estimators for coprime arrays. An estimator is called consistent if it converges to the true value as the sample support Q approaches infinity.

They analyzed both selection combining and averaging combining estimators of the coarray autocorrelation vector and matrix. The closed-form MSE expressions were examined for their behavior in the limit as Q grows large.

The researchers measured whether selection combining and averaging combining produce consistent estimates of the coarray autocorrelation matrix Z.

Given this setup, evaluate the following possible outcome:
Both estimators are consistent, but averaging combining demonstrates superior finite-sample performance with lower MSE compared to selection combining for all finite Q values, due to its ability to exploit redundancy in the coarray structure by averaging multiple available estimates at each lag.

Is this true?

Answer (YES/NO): YES